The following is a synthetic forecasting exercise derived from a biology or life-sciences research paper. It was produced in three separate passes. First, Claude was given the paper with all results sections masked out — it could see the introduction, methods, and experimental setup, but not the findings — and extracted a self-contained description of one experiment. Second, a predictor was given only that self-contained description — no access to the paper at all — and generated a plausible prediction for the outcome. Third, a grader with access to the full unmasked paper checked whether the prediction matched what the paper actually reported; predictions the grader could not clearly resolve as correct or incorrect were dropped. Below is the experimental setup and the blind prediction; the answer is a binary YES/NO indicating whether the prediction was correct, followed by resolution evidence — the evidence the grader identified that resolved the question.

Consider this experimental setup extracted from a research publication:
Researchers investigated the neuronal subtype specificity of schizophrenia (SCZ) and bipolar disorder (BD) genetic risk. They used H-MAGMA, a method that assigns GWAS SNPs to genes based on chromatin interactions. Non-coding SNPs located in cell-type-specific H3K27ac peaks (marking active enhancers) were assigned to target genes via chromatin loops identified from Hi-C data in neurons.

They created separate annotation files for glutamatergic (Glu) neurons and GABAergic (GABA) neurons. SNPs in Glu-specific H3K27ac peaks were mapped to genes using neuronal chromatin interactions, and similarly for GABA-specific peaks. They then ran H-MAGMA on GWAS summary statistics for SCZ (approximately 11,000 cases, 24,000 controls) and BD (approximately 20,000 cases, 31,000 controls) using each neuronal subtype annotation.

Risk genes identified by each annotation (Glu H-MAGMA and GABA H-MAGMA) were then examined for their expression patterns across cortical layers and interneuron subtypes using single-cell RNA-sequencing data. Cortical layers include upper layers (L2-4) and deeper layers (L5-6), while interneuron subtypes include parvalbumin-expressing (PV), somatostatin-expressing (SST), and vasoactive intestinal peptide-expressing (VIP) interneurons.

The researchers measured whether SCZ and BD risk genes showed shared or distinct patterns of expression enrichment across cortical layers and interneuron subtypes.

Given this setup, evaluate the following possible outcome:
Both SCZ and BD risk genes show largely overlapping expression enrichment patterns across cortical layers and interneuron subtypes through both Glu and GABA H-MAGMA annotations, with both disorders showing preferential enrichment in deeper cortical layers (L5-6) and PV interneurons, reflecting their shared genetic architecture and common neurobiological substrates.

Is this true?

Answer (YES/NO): NO